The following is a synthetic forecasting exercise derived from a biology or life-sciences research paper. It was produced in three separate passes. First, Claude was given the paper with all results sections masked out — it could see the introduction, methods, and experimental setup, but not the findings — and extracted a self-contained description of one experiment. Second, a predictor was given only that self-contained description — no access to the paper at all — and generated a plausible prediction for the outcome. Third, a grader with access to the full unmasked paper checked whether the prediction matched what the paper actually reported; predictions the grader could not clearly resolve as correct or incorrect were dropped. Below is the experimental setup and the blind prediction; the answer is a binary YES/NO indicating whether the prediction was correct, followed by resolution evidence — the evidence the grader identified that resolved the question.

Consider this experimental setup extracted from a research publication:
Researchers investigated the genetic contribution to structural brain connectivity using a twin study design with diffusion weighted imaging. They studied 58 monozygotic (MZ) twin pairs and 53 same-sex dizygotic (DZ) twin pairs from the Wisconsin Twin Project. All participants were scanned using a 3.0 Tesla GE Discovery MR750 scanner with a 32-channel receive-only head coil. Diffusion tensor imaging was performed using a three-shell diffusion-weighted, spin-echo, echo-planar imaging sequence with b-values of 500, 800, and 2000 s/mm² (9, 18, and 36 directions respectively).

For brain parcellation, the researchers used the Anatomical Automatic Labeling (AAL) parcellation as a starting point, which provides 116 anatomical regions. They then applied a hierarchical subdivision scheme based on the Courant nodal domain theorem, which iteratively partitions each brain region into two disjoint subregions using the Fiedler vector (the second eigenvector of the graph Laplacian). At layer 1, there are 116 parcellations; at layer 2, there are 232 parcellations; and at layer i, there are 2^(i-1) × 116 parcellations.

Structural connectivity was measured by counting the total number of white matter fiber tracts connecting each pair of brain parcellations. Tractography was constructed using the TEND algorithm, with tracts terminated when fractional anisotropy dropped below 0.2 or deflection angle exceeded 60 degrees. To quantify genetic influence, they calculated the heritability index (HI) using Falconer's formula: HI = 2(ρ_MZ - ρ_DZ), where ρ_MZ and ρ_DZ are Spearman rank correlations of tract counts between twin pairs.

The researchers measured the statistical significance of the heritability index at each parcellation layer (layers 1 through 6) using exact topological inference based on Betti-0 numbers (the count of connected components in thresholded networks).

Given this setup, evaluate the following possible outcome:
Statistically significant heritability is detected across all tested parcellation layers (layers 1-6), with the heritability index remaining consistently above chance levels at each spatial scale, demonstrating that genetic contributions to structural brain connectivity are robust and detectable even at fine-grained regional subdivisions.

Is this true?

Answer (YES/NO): YES